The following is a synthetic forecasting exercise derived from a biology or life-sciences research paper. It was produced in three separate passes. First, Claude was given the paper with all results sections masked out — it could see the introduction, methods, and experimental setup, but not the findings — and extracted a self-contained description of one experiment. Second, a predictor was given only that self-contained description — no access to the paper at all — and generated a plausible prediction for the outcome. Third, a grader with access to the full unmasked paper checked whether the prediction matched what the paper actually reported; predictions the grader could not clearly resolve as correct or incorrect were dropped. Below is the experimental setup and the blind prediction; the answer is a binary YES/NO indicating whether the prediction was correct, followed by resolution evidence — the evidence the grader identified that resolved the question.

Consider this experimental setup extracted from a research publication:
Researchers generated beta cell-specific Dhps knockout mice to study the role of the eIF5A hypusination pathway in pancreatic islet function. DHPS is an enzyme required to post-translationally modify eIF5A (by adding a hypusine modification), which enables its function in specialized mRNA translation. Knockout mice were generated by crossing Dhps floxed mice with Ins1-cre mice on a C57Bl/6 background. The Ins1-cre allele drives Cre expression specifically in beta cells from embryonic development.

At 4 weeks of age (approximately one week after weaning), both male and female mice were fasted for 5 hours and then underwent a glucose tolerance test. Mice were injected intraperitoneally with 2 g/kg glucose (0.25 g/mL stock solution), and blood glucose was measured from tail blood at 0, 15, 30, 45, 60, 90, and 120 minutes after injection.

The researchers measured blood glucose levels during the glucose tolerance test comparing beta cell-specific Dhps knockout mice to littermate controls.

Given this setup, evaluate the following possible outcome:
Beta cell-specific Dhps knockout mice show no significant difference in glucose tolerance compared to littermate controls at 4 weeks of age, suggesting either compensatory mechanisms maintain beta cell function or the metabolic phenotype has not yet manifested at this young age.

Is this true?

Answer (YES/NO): YES